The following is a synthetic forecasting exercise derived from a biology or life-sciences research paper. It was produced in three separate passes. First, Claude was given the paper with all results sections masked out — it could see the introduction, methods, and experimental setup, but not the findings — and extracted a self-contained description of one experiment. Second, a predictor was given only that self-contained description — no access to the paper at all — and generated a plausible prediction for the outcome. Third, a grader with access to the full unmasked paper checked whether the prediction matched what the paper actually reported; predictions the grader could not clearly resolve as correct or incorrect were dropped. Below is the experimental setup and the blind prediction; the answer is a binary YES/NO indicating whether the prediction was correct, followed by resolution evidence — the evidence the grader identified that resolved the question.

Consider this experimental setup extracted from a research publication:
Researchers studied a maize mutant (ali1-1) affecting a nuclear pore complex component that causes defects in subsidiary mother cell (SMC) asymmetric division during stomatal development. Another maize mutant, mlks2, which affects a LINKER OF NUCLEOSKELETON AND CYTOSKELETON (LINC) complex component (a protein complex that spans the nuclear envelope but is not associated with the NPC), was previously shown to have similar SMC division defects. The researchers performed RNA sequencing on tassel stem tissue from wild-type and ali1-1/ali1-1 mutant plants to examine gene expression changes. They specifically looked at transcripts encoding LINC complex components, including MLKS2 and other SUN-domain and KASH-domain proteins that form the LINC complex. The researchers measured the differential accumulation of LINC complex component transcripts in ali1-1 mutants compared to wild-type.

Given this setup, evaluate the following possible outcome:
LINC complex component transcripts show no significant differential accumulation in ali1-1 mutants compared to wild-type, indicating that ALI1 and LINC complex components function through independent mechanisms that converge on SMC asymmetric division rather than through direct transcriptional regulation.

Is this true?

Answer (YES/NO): YES